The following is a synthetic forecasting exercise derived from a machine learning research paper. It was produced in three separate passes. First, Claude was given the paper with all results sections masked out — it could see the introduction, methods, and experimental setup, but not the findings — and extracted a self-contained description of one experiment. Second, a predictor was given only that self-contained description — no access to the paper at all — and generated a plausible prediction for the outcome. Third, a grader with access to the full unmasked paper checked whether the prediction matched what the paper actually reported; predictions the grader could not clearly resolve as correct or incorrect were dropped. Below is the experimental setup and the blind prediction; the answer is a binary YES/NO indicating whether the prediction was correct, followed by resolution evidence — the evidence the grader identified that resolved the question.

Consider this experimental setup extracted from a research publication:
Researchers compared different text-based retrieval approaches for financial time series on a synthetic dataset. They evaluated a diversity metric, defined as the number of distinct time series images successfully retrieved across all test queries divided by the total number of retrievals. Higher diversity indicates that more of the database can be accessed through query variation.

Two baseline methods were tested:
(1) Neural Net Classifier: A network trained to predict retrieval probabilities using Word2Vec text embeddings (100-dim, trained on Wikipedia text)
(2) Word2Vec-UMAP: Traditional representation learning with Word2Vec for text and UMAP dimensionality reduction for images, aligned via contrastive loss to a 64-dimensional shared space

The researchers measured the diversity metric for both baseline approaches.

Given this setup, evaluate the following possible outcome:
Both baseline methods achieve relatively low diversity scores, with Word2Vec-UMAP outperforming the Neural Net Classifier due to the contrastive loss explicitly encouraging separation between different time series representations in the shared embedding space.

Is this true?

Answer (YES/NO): NO